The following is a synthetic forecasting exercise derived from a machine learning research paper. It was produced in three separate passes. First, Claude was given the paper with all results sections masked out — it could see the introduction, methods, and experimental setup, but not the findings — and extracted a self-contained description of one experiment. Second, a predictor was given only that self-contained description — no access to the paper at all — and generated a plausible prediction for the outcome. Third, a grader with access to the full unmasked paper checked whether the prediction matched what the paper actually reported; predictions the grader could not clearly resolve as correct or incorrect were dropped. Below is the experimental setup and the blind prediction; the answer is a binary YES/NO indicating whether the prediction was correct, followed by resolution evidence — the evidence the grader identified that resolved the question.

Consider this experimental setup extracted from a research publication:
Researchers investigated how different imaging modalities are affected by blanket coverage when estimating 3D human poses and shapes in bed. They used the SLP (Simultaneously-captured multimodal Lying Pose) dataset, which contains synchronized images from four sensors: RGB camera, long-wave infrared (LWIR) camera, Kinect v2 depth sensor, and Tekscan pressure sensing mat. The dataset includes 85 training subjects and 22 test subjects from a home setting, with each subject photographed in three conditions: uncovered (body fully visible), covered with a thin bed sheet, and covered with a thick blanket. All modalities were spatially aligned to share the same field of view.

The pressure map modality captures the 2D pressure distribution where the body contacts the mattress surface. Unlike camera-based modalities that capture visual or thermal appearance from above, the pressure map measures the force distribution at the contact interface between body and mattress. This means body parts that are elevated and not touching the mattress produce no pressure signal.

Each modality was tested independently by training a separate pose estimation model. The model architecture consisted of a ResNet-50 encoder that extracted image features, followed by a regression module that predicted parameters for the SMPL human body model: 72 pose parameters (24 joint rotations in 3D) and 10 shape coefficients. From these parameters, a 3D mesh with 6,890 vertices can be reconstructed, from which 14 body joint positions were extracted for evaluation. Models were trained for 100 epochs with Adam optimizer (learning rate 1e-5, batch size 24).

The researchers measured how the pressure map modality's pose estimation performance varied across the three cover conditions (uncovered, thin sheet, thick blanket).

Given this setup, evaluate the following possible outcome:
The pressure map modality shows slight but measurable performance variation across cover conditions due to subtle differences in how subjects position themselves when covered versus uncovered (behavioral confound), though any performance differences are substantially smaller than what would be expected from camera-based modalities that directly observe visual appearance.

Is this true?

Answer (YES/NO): NO